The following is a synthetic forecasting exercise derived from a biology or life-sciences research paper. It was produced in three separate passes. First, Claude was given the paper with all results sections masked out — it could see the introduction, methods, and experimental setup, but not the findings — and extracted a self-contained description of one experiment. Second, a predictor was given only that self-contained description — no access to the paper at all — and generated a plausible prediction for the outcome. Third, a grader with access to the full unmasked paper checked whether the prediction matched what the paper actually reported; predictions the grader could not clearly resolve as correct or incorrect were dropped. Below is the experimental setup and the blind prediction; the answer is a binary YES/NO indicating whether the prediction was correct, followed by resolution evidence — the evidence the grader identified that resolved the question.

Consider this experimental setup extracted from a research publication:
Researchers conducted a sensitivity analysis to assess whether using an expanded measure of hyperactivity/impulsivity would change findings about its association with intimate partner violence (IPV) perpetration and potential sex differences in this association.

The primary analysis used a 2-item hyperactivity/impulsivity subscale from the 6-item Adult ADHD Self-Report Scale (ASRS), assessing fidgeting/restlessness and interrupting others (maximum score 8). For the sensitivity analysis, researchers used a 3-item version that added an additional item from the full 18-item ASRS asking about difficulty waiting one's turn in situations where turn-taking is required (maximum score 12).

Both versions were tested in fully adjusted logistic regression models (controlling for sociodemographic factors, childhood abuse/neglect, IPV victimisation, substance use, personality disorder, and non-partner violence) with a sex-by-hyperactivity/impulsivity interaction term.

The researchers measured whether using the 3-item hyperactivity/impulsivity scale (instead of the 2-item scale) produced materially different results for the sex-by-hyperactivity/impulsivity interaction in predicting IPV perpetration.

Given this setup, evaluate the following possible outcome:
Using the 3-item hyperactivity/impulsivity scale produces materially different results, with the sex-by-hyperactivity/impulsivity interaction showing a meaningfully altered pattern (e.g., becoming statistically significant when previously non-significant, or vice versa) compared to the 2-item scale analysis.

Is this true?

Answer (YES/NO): NO